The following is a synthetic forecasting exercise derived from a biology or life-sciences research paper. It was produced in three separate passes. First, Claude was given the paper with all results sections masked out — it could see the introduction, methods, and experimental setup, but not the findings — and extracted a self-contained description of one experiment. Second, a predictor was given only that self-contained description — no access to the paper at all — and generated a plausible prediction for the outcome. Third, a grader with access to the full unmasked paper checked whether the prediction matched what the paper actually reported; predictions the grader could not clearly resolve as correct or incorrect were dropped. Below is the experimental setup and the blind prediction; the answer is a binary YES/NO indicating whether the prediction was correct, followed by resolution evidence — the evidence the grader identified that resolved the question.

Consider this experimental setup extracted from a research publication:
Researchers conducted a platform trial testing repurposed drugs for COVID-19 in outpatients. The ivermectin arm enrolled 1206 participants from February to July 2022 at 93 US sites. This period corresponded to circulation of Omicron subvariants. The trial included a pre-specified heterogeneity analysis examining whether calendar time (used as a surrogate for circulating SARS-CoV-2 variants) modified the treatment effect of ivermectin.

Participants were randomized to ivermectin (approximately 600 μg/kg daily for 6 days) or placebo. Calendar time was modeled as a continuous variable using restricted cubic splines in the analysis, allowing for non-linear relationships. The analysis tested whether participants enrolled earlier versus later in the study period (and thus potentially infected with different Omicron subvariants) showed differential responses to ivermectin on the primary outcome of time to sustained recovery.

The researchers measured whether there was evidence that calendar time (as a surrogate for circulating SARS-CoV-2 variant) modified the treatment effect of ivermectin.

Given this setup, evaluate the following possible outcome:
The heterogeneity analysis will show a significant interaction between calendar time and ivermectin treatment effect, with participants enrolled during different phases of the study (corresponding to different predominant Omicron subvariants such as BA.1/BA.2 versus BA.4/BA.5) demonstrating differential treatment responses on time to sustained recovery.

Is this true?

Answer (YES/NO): NO